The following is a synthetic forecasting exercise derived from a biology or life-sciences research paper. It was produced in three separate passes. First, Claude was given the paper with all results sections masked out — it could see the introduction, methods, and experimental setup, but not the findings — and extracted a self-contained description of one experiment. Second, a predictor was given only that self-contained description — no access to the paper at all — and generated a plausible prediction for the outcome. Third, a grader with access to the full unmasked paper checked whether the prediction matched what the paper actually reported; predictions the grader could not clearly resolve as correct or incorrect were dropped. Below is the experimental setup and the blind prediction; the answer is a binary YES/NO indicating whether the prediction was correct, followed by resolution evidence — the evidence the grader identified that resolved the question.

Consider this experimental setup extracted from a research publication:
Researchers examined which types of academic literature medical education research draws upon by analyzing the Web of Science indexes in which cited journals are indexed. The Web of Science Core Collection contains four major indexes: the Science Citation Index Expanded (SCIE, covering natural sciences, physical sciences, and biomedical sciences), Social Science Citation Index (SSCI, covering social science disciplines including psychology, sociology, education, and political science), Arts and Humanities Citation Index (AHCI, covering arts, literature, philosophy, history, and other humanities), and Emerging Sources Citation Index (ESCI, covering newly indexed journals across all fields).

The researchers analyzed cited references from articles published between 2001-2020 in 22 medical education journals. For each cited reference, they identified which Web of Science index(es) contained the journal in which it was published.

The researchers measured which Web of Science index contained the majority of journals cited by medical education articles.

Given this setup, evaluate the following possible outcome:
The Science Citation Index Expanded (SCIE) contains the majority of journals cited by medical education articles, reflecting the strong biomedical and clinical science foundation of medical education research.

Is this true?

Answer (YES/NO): YES